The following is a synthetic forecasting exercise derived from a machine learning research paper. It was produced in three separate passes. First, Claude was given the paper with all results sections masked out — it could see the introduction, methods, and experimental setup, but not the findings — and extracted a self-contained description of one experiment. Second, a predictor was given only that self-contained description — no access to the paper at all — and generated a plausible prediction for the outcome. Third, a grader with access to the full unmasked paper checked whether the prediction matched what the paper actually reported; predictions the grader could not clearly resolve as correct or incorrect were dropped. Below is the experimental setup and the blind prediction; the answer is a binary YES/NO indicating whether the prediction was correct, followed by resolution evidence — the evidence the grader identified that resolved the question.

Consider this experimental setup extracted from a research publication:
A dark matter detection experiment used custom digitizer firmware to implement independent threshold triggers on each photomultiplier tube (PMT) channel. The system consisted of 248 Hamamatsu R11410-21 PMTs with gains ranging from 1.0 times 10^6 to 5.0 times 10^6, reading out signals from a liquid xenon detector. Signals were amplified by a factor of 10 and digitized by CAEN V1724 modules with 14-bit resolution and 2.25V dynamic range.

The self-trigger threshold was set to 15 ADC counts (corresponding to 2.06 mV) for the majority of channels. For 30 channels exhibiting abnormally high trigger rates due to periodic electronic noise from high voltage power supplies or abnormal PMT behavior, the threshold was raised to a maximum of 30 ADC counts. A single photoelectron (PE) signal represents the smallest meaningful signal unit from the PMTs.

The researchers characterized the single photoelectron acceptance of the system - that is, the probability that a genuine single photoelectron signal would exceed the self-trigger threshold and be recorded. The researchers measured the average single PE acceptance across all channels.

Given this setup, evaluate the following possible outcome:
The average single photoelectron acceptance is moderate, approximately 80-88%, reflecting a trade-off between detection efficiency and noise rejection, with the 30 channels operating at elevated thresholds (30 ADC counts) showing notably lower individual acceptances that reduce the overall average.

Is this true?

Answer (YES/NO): NO